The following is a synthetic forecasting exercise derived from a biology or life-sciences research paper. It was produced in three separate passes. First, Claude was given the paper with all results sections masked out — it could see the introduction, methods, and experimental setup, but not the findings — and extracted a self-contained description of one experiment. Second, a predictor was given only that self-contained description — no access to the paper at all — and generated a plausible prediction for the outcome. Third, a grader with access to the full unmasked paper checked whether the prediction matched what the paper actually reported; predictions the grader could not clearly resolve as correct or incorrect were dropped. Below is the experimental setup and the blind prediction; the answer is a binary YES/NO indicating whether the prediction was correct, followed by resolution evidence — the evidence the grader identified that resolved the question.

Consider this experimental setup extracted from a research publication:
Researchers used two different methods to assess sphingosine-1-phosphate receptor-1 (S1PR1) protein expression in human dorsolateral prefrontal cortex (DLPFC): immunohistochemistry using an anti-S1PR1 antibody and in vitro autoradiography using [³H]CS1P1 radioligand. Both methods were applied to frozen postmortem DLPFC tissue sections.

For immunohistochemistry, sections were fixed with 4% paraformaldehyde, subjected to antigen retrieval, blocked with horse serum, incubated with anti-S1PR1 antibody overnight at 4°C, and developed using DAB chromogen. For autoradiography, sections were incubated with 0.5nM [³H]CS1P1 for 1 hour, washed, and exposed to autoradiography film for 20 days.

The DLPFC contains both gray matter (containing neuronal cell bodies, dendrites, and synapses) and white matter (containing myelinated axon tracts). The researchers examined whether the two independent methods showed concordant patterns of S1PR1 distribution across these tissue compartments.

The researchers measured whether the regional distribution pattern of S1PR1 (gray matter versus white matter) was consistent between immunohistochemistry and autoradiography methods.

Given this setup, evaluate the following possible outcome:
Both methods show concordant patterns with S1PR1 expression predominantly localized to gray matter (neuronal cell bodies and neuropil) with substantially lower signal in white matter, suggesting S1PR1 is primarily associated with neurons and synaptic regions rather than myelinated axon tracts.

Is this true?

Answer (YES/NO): YES